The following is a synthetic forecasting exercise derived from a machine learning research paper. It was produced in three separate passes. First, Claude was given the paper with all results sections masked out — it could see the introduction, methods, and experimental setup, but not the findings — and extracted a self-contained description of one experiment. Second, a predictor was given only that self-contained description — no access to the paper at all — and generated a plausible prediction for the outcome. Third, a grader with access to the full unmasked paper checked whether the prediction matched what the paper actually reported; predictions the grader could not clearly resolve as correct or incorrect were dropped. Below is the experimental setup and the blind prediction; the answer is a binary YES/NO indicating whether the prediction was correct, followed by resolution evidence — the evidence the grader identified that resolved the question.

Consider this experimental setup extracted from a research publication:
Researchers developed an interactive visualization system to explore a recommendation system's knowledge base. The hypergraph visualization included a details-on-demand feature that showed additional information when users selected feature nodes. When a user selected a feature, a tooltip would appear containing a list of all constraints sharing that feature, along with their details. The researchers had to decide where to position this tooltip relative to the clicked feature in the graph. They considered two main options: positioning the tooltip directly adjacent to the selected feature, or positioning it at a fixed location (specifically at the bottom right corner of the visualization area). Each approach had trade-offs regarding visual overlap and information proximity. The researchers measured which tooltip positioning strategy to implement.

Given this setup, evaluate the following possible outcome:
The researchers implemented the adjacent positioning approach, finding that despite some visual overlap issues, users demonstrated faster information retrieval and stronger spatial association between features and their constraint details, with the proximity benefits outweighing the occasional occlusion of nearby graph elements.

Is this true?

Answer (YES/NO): NO